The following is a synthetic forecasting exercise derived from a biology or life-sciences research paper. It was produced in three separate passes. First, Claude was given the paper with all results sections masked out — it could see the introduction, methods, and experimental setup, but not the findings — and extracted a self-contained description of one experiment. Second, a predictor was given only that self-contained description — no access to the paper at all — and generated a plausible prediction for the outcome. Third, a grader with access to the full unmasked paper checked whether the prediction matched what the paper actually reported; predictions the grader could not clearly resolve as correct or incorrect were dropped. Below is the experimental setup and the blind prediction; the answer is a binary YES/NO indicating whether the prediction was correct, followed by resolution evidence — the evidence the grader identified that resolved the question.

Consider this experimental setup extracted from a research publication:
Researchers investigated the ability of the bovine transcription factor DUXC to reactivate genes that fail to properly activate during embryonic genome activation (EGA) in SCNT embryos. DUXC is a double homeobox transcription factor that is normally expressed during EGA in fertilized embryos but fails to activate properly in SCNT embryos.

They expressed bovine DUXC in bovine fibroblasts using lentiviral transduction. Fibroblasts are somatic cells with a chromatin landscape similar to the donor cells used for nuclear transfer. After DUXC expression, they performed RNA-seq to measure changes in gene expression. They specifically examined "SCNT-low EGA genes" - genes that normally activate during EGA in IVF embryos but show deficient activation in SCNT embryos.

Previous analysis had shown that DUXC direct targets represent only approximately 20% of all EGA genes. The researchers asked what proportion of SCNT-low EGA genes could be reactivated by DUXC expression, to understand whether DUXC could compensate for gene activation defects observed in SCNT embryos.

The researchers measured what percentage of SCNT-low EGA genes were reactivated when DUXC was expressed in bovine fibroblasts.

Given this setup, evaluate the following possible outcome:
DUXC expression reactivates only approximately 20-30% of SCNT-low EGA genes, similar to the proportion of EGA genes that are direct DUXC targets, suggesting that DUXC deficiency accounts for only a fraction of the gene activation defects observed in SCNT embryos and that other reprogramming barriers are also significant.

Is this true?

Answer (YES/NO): NO